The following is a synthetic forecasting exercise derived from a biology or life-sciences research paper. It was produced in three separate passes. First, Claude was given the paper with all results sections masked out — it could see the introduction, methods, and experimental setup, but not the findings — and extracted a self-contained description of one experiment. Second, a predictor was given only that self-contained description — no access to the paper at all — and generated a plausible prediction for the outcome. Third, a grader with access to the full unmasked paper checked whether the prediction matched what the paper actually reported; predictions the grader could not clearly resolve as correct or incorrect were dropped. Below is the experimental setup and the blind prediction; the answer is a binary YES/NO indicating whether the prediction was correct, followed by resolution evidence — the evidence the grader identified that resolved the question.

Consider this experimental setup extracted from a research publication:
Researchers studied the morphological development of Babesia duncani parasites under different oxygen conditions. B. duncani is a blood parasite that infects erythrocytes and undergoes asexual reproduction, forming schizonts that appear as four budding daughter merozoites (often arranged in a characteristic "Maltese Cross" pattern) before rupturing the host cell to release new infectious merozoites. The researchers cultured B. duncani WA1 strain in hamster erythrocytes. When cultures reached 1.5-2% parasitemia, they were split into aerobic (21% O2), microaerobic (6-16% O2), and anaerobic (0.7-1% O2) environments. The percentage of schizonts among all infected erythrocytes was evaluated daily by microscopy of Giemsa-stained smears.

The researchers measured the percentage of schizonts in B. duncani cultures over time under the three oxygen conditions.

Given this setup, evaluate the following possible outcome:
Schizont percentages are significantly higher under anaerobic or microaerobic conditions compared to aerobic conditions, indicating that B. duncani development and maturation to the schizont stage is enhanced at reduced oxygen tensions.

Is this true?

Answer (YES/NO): NO